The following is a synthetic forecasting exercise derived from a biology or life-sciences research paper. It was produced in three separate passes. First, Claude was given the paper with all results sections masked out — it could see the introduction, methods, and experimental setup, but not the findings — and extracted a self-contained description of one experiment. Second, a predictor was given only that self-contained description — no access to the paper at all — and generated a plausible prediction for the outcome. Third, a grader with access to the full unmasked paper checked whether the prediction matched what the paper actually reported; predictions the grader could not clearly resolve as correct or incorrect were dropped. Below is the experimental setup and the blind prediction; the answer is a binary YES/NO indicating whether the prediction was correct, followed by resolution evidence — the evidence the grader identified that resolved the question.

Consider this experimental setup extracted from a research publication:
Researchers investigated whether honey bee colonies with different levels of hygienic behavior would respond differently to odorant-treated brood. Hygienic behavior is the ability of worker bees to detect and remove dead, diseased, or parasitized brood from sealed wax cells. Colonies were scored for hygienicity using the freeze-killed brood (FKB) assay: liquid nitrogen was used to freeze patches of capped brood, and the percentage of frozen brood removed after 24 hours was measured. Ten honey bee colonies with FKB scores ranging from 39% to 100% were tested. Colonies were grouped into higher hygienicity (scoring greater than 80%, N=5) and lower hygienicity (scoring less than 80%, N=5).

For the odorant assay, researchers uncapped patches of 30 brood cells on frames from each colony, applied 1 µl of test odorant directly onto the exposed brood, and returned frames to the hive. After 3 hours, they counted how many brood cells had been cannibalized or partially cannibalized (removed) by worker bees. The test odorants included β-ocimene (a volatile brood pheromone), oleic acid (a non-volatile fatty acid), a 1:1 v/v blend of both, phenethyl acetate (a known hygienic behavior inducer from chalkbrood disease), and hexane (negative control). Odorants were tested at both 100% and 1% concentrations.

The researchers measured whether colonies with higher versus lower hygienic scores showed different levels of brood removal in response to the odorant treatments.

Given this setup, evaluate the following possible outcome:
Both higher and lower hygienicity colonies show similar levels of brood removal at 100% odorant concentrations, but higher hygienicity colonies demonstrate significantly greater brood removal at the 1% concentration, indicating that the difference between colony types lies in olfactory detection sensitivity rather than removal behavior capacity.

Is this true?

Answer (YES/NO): NO